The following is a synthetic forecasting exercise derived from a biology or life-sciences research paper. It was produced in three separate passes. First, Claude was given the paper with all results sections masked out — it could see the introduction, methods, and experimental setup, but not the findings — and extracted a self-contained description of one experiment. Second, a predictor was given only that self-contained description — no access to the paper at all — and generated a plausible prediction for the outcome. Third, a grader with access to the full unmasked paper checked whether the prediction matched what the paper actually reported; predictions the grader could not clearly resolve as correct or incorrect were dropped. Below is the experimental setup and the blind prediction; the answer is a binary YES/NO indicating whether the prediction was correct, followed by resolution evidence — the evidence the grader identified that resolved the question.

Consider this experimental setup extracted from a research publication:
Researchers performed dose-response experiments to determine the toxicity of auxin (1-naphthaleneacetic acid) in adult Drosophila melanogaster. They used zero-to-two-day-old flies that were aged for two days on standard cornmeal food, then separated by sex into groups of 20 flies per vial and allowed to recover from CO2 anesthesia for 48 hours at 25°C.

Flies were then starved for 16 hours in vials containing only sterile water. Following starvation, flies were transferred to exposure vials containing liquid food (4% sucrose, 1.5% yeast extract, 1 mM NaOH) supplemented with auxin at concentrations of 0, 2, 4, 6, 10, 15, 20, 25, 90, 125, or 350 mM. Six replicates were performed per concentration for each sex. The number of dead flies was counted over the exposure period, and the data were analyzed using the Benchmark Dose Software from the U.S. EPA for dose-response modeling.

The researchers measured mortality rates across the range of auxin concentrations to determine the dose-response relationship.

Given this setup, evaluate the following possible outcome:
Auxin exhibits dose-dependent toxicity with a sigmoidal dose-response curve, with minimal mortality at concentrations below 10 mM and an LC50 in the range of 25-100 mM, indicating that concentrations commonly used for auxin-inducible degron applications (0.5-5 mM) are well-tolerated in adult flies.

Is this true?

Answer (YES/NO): NO